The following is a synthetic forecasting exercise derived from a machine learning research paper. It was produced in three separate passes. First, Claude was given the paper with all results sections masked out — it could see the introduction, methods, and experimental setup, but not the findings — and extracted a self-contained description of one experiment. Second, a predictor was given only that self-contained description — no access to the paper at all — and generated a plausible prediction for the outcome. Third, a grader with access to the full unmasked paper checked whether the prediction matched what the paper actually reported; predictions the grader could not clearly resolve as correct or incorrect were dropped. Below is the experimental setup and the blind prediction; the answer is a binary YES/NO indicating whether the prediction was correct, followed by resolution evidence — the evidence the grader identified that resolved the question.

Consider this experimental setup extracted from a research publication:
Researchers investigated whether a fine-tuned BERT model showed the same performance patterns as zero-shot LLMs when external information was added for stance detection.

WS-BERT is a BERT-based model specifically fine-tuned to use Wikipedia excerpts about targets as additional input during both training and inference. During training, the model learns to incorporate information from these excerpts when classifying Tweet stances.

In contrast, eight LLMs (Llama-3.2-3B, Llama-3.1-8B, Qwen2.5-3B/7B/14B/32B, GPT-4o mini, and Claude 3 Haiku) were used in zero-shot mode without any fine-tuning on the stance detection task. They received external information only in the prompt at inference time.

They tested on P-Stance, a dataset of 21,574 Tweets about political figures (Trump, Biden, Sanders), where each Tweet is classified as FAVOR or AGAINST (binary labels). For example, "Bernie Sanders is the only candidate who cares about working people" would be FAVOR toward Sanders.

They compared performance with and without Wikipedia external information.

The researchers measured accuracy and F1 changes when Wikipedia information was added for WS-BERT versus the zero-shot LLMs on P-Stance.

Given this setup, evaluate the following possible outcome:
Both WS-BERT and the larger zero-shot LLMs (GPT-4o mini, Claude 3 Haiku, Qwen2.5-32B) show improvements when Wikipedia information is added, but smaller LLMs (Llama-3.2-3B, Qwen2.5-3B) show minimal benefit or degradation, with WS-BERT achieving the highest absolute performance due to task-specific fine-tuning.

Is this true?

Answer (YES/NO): NO